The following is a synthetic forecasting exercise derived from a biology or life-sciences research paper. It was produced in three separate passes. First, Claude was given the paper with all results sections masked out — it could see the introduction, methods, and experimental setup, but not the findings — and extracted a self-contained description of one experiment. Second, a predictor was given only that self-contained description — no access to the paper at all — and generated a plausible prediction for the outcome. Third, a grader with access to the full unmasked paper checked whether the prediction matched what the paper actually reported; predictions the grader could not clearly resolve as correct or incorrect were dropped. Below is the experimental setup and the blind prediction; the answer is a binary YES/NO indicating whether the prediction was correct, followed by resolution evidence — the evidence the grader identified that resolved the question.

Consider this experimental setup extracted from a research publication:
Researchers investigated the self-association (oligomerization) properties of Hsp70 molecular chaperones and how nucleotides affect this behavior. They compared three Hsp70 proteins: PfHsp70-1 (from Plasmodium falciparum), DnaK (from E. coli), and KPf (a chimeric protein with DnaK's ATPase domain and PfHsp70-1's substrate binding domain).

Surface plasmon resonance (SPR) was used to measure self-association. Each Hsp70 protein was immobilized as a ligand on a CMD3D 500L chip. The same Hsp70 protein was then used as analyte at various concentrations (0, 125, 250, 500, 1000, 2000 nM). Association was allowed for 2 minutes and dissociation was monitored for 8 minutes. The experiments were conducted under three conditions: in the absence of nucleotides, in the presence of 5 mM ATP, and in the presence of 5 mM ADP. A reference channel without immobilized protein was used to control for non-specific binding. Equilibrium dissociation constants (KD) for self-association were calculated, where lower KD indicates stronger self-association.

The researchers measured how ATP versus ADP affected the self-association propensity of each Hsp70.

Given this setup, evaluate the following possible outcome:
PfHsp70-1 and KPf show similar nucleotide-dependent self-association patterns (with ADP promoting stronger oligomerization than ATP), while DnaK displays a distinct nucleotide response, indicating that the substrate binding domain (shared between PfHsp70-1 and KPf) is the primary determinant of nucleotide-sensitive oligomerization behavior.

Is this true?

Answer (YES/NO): NO